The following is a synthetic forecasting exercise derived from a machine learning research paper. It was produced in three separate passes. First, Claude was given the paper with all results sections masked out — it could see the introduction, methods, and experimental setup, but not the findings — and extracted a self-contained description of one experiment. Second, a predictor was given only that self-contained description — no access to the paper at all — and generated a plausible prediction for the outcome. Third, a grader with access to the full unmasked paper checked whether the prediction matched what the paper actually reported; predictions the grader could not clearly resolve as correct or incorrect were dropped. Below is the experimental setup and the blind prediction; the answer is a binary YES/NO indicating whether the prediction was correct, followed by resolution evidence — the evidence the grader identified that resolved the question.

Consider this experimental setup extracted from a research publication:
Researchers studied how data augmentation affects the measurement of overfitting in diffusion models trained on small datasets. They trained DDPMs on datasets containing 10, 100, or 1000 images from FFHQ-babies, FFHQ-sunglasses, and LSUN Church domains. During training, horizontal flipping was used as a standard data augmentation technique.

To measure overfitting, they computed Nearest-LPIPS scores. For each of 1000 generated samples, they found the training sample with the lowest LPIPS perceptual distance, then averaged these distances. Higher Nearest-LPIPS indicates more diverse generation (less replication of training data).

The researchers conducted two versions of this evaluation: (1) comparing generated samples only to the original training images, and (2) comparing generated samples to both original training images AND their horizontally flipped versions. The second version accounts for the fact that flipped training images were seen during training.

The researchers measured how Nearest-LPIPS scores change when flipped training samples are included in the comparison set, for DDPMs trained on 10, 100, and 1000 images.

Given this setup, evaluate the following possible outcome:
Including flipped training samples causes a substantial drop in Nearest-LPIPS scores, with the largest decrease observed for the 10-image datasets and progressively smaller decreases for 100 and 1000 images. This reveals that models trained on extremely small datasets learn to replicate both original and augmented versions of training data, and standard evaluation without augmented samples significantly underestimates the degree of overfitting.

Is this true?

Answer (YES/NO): NO